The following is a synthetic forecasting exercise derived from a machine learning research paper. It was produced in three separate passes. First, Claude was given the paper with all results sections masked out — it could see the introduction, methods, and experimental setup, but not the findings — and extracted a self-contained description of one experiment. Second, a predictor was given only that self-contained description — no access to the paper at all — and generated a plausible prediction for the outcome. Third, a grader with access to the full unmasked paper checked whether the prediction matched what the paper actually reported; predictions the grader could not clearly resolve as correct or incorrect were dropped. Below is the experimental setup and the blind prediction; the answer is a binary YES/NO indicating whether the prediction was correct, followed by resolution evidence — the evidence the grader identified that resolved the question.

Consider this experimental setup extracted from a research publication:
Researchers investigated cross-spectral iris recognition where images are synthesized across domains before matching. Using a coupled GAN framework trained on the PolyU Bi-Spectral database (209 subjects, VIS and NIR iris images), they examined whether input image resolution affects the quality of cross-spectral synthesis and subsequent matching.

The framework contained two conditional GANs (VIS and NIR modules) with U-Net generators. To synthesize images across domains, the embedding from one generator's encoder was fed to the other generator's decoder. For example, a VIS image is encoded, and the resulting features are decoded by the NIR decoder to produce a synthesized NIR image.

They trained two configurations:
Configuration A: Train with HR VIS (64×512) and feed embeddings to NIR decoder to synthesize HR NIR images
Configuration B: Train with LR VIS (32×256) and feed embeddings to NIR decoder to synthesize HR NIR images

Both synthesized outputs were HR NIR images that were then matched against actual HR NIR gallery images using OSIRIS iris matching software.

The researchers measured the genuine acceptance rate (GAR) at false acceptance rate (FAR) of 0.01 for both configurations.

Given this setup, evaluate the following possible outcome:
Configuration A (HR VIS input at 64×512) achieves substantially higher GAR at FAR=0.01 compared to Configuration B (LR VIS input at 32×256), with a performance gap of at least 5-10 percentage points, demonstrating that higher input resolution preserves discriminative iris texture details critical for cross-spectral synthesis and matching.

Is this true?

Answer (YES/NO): YES